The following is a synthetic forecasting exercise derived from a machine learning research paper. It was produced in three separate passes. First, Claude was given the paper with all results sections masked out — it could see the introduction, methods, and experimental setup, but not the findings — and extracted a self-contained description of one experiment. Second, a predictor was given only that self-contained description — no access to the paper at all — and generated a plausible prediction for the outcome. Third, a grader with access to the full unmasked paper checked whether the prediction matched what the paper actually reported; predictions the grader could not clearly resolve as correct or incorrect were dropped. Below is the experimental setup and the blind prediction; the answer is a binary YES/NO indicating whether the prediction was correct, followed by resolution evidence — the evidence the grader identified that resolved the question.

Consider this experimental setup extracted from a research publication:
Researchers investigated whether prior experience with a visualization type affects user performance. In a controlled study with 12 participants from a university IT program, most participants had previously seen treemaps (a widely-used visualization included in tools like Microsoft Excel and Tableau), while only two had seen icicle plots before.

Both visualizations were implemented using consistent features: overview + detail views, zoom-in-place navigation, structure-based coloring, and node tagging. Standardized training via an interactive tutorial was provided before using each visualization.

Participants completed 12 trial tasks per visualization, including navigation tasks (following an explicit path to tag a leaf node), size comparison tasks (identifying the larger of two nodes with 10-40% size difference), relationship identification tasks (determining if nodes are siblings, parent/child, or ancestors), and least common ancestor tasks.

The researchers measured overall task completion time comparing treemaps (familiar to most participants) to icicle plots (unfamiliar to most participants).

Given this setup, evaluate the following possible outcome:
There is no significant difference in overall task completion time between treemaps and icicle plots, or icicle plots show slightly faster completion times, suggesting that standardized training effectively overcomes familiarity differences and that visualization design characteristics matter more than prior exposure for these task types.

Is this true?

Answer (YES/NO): NO